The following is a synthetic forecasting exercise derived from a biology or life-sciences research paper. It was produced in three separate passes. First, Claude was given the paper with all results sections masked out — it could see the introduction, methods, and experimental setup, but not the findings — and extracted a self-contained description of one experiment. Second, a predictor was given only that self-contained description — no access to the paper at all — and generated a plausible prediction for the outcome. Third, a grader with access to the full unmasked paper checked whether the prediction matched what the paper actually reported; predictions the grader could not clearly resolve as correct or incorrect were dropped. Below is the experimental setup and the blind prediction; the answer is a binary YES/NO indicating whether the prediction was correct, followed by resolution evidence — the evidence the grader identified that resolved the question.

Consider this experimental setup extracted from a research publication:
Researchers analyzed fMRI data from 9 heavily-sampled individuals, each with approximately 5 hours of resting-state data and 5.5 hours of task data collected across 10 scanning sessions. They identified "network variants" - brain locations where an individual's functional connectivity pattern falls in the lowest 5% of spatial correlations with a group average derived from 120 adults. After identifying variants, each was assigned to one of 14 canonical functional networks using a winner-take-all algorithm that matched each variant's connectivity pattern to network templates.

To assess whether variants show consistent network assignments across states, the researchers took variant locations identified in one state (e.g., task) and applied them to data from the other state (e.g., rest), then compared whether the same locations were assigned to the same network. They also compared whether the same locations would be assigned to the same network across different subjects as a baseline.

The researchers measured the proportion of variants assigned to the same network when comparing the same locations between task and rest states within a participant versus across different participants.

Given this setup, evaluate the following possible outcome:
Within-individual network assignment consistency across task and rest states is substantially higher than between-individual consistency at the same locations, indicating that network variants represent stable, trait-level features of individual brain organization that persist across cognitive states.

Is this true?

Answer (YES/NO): YES